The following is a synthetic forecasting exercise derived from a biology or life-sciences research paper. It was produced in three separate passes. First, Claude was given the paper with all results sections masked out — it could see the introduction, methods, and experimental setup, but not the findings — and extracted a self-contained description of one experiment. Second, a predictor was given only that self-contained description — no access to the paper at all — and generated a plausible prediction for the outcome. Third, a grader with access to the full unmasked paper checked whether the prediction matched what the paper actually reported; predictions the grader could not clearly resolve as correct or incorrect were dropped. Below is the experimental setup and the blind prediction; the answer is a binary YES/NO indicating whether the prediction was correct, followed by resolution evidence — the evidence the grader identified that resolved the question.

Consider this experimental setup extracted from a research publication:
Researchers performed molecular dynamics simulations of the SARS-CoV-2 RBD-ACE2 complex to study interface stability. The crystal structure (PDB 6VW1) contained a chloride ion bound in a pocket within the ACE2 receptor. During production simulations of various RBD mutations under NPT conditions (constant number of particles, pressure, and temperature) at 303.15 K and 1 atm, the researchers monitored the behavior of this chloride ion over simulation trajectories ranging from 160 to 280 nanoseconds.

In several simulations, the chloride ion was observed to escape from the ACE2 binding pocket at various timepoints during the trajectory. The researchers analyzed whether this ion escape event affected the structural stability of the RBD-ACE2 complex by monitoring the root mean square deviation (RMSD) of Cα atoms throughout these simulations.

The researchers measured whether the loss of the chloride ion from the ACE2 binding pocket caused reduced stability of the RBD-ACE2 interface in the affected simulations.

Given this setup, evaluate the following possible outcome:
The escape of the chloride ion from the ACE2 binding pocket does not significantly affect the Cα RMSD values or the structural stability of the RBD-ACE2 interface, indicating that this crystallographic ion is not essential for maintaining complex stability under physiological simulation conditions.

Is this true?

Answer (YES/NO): YES